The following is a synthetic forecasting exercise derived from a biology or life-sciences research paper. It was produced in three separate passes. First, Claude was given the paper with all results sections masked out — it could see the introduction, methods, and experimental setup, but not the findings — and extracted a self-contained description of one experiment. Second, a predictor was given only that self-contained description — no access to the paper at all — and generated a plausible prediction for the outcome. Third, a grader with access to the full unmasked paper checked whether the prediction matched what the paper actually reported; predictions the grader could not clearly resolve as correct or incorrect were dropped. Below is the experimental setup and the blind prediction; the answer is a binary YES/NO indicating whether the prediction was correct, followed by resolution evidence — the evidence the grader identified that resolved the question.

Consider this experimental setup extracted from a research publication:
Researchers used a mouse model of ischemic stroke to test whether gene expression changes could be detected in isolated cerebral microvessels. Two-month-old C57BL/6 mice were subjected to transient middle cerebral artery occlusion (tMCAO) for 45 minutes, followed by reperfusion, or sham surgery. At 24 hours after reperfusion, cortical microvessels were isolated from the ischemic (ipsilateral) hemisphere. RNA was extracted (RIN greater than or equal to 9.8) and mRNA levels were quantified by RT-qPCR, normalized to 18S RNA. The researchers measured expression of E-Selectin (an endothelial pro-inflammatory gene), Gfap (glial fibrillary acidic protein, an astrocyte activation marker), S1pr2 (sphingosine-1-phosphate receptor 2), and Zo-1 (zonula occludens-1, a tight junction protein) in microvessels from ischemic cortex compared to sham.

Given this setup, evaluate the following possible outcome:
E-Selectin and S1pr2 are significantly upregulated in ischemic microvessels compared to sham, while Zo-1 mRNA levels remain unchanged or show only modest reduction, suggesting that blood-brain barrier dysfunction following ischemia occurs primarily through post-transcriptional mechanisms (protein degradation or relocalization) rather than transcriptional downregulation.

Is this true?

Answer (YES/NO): YES